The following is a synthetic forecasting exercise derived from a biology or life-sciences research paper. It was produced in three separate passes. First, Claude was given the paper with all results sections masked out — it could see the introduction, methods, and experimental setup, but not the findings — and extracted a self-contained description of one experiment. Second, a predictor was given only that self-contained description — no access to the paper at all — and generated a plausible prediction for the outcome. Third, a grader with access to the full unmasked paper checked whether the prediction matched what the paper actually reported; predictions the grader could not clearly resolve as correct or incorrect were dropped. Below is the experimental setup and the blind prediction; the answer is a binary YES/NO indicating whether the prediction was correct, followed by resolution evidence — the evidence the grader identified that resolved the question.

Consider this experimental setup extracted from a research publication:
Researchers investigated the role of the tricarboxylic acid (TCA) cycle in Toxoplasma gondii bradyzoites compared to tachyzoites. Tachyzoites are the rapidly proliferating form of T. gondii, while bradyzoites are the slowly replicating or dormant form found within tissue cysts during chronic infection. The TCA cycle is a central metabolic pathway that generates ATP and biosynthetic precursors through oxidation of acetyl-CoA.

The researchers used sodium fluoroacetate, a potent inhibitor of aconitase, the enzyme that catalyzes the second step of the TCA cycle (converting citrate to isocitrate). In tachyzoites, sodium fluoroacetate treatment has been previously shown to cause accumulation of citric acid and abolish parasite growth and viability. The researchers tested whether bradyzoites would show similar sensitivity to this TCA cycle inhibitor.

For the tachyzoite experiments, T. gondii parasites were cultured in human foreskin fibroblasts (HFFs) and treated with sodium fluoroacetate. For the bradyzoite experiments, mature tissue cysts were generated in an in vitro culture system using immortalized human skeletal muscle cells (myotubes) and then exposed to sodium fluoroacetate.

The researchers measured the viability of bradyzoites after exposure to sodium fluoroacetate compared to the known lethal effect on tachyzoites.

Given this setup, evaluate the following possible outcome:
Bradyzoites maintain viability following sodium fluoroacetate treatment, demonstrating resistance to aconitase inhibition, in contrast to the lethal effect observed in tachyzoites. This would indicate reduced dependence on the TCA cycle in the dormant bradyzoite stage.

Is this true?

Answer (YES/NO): YES